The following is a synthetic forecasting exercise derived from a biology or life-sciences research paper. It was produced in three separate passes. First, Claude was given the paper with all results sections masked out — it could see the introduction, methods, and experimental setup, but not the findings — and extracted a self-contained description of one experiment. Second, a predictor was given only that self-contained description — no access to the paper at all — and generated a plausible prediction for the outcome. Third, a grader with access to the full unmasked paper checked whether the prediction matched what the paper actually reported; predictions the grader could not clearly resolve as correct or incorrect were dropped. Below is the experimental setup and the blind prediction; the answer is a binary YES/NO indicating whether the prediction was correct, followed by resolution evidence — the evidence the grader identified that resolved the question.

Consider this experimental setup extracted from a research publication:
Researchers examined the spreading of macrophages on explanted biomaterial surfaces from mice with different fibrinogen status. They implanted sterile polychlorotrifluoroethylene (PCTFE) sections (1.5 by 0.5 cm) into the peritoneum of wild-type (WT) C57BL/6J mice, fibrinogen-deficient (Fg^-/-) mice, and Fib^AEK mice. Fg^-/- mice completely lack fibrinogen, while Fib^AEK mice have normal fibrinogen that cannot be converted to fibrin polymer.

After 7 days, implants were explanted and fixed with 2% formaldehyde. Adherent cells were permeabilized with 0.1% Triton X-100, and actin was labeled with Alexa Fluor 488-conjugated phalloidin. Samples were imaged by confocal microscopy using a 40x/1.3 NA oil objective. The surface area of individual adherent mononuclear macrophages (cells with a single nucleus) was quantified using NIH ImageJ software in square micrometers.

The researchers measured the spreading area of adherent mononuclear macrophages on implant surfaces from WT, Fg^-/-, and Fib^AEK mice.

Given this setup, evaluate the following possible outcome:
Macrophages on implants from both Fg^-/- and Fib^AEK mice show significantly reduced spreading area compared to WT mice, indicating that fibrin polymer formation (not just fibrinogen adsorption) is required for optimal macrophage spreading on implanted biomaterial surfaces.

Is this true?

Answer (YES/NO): NO